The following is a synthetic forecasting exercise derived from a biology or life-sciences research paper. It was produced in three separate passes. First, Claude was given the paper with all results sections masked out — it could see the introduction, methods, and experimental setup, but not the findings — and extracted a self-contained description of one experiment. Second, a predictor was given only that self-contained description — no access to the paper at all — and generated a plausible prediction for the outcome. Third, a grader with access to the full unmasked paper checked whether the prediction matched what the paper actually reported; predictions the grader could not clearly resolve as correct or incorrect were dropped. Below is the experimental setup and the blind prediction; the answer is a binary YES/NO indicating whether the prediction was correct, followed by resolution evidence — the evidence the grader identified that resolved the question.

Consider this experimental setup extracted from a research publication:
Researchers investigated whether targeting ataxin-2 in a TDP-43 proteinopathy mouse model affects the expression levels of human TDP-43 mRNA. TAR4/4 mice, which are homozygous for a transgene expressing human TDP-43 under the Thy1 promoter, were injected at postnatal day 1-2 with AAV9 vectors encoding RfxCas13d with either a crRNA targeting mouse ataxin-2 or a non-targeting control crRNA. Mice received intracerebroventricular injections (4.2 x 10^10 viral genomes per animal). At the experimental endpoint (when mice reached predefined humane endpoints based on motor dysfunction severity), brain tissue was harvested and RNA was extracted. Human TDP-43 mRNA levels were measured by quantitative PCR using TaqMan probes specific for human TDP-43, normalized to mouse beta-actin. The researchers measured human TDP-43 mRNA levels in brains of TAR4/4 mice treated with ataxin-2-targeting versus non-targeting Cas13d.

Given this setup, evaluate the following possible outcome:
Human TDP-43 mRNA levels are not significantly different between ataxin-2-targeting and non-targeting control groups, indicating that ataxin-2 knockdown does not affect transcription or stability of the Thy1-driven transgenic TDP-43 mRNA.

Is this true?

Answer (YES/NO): YES